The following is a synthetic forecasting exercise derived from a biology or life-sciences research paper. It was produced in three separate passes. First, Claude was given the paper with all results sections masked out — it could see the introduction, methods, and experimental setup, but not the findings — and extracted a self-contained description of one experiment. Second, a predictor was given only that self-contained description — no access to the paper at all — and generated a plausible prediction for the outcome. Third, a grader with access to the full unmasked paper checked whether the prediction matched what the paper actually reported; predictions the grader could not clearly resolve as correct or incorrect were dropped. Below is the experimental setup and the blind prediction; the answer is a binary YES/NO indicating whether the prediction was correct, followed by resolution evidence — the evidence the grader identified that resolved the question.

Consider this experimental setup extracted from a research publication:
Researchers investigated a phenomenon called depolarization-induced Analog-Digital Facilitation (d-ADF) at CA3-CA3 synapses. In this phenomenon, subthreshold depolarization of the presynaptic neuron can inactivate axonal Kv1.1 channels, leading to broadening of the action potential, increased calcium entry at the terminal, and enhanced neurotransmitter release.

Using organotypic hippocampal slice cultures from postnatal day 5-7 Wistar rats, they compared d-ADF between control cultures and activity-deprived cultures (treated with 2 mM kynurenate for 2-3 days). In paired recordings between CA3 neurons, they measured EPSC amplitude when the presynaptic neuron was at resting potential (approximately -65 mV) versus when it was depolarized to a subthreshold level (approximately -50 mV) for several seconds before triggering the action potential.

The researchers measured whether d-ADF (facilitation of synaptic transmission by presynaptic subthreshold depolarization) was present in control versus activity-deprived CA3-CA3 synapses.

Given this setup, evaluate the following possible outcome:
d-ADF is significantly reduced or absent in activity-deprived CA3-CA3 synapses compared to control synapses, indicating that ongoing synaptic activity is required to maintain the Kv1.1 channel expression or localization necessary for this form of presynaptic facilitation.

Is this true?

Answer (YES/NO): YES